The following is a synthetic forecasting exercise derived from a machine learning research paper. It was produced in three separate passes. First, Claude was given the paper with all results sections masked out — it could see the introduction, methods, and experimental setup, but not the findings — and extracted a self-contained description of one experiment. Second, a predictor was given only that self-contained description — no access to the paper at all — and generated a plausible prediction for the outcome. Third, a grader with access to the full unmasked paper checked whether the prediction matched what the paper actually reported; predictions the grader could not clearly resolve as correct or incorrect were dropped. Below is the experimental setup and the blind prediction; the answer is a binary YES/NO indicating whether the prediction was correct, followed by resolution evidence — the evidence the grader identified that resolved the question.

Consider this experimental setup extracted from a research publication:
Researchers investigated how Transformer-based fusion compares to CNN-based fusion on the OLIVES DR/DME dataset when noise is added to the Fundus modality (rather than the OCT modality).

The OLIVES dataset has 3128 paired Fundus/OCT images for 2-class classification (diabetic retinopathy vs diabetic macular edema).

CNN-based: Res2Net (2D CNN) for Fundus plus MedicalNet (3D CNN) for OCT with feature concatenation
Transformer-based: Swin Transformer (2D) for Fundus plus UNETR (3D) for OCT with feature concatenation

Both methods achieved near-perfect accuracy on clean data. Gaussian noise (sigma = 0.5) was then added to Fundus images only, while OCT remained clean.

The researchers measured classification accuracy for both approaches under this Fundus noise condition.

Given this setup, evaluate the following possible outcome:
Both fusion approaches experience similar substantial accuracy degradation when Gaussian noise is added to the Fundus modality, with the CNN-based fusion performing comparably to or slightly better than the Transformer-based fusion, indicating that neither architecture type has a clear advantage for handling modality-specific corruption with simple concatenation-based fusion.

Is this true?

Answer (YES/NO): NO